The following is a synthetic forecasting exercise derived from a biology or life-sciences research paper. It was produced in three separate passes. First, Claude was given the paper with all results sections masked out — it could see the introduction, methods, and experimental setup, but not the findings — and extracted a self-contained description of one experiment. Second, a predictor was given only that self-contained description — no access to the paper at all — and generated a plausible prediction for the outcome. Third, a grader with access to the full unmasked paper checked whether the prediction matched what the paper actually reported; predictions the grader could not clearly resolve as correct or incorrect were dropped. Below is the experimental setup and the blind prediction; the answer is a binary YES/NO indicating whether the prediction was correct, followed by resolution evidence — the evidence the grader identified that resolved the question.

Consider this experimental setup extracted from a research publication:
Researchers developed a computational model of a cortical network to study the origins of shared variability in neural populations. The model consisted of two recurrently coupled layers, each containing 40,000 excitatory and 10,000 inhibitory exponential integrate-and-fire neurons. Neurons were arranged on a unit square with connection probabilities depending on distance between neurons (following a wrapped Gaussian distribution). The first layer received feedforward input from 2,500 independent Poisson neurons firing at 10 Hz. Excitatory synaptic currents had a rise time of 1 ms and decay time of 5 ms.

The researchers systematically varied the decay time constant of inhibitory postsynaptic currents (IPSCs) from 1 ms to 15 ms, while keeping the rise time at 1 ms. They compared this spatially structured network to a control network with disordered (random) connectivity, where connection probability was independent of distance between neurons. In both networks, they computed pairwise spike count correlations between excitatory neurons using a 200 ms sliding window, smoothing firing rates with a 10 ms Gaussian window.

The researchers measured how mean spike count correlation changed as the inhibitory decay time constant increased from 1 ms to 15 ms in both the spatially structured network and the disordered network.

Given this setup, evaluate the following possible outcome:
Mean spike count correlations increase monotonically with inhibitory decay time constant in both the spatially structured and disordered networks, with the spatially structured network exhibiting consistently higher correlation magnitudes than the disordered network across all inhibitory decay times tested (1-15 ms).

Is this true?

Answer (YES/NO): NO